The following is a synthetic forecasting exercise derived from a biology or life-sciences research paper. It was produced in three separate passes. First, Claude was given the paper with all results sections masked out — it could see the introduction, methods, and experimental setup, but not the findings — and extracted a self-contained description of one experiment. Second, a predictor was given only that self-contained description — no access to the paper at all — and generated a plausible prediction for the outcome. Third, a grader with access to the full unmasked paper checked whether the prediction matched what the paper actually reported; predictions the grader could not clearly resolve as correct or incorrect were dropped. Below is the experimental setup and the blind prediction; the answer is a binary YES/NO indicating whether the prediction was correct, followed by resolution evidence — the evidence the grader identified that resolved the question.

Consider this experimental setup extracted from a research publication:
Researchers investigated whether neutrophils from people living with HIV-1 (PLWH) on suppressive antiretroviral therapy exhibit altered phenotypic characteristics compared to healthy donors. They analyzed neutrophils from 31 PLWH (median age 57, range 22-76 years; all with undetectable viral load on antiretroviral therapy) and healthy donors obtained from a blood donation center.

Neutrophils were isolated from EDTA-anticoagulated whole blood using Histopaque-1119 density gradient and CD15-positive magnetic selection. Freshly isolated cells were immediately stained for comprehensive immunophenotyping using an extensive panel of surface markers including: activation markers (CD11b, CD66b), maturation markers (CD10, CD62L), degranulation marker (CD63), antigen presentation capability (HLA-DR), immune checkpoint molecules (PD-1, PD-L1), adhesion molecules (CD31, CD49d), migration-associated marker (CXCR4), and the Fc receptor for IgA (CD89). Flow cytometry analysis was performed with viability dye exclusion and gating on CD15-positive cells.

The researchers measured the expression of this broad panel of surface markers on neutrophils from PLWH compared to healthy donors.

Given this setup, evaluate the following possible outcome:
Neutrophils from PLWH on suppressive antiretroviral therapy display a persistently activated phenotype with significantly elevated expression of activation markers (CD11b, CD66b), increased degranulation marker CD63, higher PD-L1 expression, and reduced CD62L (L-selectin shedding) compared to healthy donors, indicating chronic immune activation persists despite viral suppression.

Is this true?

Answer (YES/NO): NO